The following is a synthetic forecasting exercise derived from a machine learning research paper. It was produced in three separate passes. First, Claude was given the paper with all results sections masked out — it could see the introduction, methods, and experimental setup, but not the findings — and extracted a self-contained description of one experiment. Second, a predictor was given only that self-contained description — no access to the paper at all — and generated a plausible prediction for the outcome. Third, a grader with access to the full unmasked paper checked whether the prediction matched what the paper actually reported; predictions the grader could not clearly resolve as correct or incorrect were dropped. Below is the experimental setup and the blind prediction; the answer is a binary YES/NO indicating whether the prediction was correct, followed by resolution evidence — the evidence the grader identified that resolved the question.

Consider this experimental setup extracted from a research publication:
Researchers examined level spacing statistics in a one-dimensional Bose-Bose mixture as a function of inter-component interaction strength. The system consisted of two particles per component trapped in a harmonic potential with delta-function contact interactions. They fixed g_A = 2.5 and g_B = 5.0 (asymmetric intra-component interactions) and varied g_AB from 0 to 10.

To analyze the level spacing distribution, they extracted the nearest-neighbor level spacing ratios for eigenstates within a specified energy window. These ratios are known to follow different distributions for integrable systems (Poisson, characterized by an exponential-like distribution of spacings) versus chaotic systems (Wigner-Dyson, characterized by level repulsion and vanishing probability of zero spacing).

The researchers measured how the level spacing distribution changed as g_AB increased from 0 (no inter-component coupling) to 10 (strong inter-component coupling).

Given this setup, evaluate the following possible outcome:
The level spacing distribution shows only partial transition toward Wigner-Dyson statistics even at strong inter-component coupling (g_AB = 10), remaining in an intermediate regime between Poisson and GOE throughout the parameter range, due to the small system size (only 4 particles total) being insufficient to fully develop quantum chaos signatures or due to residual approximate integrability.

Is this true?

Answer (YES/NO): NO